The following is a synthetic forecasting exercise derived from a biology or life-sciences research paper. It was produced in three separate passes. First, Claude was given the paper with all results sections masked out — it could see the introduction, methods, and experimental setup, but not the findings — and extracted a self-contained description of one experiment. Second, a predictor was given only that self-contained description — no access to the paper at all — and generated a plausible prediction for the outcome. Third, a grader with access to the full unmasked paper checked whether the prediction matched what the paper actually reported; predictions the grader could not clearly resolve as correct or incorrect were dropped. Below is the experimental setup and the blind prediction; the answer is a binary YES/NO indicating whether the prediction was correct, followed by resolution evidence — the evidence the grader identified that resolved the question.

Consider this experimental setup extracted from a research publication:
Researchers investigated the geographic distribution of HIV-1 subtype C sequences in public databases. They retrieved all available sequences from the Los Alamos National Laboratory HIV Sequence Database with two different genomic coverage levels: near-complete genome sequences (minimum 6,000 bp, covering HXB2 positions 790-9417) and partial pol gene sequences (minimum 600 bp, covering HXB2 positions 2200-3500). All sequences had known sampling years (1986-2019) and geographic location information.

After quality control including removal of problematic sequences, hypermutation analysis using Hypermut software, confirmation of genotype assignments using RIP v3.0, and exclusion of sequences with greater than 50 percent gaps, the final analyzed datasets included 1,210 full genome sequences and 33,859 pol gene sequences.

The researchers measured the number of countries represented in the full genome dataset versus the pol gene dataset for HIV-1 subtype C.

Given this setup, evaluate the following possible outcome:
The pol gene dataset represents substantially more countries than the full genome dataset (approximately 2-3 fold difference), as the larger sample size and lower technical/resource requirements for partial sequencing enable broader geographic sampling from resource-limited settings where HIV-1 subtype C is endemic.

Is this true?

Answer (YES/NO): NO